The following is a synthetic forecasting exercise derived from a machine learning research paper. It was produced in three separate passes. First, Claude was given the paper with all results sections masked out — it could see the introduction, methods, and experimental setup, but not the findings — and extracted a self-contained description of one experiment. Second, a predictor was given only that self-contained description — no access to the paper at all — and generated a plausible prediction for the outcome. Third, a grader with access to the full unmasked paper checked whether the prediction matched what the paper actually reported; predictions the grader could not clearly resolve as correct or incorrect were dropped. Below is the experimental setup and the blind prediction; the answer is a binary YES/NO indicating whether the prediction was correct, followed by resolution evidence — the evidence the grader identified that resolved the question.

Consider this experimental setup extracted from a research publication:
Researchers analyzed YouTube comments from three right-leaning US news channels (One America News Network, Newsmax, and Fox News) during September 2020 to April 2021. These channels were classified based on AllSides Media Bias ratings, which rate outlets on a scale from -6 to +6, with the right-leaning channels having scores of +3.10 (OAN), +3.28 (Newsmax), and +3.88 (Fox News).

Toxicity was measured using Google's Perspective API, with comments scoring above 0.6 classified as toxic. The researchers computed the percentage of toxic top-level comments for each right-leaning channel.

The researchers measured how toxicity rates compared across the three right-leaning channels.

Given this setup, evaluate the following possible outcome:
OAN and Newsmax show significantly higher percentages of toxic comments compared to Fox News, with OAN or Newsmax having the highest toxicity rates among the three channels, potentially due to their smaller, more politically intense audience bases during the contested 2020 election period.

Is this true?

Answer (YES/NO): NO